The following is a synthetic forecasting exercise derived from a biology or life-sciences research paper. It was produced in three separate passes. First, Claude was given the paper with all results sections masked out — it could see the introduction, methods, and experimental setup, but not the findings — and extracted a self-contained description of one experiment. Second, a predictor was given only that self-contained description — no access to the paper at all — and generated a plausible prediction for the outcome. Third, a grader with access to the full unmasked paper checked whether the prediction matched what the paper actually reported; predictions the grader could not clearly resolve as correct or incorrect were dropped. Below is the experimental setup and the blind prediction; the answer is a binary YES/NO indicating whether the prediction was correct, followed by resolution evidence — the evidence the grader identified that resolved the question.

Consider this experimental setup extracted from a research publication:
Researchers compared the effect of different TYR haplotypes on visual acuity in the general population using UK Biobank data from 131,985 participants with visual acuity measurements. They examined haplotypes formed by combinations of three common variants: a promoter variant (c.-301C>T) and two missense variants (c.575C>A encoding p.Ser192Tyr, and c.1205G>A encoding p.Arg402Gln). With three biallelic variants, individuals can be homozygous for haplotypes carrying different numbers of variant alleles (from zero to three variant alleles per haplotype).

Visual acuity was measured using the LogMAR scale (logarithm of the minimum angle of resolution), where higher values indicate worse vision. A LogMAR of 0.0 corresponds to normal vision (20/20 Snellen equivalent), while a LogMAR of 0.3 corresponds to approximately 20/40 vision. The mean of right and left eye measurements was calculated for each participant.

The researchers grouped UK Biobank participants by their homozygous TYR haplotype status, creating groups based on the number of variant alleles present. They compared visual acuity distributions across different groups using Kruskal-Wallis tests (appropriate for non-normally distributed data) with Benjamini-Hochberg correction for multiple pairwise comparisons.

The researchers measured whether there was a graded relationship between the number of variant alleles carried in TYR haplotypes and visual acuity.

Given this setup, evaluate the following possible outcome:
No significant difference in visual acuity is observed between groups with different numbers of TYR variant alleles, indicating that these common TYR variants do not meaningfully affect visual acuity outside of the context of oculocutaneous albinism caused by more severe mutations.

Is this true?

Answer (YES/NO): NO